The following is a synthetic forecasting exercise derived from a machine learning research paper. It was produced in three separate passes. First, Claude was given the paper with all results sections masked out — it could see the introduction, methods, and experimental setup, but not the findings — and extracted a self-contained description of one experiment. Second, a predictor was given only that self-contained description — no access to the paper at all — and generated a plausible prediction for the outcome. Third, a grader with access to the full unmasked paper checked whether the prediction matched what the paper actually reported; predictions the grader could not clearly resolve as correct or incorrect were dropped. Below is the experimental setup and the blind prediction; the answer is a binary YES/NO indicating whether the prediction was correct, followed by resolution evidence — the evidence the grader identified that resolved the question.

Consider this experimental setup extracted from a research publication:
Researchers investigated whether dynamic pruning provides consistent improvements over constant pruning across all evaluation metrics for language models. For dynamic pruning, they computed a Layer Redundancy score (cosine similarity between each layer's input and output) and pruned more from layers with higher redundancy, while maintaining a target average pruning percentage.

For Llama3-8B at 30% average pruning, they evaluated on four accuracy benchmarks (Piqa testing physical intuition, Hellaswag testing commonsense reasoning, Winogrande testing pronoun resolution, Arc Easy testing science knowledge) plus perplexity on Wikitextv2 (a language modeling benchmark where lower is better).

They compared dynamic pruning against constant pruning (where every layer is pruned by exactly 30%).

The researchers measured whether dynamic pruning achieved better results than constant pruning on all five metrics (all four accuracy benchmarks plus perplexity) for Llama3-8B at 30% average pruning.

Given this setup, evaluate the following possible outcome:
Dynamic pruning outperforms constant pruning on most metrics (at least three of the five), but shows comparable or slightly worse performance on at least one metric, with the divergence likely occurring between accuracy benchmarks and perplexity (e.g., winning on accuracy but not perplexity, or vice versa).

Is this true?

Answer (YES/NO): NO